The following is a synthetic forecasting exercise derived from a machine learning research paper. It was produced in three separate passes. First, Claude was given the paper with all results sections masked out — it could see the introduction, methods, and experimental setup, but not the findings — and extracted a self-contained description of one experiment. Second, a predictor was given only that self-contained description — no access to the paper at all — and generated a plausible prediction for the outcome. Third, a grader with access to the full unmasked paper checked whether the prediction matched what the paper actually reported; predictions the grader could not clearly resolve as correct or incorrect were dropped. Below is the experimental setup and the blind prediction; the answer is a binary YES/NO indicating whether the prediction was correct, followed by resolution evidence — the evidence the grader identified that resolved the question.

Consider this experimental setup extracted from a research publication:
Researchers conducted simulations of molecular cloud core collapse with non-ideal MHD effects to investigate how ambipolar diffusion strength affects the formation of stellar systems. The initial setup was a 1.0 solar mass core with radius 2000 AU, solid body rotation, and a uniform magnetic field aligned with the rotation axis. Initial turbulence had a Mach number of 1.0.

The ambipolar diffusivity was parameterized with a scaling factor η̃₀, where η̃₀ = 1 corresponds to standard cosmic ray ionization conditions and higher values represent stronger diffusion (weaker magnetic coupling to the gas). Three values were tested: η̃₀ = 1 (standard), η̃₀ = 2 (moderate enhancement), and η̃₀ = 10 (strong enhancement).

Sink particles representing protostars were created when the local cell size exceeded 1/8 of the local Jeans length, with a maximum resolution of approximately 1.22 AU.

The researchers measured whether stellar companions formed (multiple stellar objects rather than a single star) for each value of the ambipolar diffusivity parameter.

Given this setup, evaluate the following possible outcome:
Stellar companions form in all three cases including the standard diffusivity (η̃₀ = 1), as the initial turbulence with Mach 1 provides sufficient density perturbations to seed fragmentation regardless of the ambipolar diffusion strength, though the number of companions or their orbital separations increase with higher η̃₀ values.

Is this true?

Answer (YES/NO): NO